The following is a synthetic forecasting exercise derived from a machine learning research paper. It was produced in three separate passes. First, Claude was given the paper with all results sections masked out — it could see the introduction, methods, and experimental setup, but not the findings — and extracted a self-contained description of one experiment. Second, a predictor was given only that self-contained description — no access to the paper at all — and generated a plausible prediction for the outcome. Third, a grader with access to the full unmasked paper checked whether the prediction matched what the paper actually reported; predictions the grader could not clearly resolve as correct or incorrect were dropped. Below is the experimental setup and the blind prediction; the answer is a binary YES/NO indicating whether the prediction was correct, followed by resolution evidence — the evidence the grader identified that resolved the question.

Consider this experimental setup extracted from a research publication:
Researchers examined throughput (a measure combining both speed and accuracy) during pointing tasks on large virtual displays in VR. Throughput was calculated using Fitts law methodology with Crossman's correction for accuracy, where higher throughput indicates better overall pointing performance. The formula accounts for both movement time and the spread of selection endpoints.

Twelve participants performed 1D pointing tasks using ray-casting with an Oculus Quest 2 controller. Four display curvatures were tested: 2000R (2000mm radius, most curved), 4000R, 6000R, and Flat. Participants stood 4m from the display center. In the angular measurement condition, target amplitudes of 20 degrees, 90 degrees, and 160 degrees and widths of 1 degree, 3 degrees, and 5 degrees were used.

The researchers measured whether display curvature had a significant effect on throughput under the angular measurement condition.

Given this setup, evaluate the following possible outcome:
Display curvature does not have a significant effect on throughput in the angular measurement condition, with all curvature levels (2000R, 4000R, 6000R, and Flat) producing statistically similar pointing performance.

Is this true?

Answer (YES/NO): YES